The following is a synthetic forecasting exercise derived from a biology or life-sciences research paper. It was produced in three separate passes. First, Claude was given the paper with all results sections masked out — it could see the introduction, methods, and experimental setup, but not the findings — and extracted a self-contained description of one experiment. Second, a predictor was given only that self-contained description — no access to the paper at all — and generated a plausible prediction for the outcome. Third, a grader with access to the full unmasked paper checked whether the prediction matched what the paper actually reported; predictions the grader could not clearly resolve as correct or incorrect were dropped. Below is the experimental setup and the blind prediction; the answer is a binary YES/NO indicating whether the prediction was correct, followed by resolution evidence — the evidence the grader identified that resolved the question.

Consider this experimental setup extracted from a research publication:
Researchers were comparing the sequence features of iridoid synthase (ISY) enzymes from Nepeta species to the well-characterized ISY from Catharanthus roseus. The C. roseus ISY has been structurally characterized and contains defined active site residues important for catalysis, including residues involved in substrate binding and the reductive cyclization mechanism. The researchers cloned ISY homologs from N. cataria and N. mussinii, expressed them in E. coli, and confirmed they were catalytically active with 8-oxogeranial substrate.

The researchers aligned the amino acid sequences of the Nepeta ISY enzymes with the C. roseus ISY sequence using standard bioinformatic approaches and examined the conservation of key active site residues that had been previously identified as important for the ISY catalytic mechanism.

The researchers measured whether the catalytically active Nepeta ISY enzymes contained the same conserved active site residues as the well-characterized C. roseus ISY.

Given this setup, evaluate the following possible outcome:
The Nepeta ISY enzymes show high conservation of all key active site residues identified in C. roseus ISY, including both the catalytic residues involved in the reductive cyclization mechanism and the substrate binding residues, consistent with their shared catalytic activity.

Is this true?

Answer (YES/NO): NO